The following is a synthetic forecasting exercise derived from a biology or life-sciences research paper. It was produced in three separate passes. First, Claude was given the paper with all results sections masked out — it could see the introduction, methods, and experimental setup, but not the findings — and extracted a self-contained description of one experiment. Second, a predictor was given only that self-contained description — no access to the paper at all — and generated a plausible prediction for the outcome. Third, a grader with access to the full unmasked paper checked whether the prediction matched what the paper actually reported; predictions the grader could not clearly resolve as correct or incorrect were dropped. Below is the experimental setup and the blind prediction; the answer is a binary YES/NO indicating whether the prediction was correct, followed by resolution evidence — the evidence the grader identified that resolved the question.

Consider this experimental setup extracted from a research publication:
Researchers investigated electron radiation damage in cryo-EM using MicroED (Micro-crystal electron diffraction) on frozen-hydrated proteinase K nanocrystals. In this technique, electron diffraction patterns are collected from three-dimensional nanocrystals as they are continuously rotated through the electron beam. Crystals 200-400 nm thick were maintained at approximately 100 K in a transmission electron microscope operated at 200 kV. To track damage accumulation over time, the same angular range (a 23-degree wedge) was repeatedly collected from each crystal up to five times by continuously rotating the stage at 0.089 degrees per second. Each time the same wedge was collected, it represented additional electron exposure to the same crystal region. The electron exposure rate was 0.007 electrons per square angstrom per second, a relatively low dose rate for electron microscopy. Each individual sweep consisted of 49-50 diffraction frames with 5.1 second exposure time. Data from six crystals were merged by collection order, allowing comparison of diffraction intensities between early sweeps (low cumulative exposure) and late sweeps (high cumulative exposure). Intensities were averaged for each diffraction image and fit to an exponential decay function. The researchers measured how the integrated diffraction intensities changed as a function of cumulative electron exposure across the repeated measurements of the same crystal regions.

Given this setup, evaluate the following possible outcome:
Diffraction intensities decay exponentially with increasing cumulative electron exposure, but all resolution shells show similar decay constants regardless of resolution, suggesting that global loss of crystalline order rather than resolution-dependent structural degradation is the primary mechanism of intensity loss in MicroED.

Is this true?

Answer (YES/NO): NO